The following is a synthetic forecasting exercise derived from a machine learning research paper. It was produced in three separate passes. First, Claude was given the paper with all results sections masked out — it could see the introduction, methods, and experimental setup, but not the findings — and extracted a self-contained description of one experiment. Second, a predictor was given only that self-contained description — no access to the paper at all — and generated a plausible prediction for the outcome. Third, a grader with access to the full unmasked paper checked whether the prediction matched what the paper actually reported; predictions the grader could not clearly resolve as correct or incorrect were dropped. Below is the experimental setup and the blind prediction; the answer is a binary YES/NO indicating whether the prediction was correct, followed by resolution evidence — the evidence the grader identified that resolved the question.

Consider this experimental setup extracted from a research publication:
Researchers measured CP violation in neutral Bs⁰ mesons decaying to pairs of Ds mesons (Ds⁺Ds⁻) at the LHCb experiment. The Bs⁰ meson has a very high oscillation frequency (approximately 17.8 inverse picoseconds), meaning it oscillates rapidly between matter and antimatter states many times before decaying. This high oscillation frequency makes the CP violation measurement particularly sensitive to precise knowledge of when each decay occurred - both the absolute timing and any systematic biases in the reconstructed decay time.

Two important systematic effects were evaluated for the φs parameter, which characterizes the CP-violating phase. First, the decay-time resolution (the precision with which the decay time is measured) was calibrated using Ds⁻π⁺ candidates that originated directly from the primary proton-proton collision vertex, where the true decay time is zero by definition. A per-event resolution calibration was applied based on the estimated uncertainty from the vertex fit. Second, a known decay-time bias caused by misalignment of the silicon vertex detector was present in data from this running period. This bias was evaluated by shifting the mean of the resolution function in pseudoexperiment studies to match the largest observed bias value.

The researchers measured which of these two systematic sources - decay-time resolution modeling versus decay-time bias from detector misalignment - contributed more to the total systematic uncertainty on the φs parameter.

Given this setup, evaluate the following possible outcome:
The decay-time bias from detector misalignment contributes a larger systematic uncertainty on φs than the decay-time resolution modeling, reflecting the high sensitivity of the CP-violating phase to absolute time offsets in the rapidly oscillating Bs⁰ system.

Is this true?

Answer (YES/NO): YES